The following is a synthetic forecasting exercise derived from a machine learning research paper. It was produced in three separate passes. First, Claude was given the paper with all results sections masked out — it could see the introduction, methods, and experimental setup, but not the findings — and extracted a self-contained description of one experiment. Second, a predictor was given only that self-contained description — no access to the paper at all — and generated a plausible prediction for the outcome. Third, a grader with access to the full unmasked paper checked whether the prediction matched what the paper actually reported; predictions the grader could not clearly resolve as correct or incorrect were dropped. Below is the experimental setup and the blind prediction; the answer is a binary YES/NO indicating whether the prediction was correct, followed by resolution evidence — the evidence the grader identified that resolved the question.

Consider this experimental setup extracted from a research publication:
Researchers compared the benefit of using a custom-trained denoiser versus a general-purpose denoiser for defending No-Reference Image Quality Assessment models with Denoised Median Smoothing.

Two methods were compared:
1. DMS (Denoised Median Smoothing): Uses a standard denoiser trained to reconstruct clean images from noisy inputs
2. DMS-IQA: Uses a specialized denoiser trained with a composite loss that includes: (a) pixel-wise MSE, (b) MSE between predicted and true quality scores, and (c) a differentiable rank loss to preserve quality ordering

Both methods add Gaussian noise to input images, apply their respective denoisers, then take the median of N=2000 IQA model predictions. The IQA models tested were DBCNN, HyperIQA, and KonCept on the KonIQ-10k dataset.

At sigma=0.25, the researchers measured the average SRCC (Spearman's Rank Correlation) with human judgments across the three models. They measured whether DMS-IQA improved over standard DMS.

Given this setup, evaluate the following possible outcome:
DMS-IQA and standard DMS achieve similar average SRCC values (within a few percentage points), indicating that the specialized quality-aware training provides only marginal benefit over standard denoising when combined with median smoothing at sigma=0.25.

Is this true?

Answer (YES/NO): NO